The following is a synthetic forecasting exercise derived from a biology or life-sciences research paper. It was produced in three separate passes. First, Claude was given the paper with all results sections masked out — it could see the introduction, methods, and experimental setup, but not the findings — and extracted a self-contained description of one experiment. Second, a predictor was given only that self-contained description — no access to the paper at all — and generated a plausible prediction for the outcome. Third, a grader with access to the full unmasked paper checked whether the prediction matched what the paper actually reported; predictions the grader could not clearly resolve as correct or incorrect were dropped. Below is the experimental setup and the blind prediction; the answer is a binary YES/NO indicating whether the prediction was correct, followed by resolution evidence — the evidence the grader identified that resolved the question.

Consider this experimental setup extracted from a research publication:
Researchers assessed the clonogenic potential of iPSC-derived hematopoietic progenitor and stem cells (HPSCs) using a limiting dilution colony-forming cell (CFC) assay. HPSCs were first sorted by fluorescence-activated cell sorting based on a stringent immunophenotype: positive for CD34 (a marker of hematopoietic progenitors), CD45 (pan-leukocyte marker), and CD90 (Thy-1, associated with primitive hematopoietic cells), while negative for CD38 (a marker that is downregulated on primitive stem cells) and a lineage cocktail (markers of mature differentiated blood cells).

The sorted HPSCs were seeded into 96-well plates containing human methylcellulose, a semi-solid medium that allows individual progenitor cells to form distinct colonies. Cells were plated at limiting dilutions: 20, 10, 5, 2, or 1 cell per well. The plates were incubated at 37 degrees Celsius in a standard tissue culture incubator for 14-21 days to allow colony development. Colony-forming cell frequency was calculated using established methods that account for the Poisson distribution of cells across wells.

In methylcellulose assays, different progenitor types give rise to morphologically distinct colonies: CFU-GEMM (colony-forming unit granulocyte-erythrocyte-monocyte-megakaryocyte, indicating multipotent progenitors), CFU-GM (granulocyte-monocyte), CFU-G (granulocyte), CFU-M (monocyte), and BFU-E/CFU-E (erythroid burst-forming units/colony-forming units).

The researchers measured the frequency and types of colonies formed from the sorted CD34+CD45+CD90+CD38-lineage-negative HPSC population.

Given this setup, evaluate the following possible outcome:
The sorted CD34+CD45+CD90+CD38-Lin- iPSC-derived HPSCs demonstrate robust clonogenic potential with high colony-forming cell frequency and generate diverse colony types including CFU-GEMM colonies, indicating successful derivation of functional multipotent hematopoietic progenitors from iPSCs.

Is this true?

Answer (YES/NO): YES